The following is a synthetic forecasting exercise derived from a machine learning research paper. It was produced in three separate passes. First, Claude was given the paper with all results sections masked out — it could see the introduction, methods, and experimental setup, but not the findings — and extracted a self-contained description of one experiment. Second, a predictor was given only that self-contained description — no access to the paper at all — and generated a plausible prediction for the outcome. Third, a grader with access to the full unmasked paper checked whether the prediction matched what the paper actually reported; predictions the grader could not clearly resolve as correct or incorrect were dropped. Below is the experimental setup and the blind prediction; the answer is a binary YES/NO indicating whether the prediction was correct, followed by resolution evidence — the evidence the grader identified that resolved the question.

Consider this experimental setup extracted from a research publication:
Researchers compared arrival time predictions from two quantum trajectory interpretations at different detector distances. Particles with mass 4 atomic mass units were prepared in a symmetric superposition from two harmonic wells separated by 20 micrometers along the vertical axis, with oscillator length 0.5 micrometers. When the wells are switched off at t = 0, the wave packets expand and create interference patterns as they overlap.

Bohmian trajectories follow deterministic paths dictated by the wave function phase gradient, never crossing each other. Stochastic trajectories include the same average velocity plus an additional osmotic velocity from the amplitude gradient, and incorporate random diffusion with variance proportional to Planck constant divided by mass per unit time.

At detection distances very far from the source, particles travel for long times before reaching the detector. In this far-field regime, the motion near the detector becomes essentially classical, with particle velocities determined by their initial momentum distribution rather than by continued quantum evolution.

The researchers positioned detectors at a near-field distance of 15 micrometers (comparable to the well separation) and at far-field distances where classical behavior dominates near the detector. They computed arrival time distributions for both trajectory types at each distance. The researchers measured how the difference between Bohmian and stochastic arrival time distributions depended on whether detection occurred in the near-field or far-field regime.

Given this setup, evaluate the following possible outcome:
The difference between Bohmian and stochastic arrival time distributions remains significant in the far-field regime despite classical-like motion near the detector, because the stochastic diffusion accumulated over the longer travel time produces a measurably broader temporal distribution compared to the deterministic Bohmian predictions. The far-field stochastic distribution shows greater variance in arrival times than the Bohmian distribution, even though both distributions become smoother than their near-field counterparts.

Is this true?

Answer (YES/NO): NO